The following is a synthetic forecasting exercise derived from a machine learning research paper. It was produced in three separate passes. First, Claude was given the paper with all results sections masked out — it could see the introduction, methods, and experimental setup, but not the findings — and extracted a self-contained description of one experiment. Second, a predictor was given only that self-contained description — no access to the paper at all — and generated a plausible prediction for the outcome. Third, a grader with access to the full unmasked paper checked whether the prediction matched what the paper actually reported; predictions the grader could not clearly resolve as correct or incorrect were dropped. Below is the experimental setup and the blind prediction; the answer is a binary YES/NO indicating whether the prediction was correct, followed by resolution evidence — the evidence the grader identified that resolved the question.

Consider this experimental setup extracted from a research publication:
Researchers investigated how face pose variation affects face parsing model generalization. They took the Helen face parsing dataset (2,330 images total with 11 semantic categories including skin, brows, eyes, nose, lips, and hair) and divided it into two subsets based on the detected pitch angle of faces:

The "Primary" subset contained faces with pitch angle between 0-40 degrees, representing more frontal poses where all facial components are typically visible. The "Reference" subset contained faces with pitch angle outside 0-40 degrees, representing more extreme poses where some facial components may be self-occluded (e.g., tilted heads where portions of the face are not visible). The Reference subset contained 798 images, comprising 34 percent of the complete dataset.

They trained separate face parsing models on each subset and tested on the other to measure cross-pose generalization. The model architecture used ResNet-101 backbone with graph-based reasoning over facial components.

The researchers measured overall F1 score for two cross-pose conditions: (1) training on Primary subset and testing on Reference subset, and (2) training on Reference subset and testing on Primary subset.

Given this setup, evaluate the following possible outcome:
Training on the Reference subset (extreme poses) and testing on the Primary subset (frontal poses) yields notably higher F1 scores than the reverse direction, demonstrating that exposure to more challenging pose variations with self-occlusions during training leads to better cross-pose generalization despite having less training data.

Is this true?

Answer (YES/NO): NO